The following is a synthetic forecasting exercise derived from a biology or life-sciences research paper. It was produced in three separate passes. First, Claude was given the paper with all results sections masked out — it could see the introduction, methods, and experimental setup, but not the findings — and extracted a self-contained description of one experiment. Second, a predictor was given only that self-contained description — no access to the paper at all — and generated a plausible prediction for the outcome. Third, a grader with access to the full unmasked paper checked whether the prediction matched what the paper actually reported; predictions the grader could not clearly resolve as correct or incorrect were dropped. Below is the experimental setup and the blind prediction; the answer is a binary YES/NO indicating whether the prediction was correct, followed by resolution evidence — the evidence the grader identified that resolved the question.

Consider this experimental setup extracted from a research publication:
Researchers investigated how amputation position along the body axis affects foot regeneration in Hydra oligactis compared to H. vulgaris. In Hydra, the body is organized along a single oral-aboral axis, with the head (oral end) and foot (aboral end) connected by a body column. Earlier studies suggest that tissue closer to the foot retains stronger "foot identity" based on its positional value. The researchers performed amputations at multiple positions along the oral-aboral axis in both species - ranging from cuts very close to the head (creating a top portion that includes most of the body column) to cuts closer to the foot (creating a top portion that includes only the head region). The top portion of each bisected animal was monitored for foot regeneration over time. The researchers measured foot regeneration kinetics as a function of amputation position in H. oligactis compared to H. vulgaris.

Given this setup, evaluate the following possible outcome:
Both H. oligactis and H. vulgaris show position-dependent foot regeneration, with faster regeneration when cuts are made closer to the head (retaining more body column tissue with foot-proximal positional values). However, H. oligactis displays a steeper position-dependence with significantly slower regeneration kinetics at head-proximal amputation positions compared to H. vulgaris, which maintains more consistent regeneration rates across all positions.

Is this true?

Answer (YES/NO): NO